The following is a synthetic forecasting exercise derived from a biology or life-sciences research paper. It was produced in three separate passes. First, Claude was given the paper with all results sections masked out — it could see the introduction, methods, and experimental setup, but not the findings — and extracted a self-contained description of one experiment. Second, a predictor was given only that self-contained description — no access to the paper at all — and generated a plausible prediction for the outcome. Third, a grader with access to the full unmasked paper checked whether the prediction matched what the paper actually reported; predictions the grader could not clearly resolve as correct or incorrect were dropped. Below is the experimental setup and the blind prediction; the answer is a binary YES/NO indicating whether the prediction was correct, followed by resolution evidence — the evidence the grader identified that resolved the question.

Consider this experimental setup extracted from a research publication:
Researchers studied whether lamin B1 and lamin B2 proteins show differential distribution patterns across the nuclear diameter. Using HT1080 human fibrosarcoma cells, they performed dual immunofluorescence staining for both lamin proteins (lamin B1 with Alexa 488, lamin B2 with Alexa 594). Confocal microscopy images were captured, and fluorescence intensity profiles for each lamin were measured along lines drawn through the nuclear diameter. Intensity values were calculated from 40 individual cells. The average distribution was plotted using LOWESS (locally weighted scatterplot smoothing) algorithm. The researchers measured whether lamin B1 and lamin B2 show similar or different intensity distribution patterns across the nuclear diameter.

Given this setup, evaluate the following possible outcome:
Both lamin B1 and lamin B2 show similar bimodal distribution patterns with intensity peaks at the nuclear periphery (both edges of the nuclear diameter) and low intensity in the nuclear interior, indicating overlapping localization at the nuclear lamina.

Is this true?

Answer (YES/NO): NO